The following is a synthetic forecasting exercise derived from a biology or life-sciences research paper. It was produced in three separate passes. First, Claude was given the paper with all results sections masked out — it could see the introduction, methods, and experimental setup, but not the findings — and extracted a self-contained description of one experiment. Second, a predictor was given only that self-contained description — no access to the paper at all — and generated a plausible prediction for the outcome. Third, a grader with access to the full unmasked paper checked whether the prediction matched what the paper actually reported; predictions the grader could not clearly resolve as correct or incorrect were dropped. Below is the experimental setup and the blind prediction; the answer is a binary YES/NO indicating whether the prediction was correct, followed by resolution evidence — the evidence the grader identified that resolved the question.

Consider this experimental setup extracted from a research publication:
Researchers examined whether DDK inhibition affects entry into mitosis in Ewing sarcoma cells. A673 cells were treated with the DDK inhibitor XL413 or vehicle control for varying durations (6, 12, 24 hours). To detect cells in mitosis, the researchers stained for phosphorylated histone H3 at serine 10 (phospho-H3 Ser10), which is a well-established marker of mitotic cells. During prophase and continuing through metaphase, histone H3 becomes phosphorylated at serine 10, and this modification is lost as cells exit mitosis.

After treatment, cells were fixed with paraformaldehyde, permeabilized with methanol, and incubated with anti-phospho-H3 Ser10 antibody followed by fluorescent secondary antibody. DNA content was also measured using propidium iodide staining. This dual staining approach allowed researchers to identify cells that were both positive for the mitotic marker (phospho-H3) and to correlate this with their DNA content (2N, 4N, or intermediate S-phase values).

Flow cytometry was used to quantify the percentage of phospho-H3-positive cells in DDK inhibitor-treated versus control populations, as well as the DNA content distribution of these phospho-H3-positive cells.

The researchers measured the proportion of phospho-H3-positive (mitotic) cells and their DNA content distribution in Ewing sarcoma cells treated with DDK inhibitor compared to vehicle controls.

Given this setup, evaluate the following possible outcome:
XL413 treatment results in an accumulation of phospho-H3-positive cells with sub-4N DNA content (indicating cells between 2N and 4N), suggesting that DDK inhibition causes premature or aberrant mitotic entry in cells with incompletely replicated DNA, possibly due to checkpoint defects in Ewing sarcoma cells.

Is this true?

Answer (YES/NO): YES